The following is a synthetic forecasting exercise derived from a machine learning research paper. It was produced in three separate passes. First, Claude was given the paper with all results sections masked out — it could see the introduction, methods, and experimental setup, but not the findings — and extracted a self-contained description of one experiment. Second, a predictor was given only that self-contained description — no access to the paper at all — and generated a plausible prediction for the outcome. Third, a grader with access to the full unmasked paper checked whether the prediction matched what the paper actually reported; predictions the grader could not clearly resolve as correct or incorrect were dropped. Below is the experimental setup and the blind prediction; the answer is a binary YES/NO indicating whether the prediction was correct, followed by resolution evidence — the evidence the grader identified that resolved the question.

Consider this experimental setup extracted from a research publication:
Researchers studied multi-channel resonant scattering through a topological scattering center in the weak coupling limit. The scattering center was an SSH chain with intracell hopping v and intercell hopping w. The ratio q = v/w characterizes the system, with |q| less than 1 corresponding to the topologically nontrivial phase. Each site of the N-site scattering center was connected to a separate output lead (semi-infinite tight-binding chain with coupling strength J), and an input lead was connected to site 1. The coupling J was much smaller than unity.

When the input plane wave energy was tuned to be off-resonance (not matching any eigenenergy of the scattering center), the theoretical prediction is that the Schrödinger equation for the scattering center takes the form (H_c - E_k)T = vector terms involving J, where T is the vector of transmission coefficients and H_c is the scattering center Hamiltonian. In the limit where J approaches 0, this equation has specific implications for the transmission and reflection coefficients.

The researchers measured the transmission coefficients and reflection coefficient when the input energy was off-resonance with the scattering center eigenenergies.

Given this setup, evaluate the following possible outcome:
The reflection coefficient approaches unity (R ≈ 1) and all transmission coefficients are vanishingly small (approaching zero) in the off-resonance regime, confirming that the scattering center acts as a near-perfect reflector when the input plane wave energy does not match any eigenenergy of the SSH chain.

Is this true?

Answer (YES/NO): YES